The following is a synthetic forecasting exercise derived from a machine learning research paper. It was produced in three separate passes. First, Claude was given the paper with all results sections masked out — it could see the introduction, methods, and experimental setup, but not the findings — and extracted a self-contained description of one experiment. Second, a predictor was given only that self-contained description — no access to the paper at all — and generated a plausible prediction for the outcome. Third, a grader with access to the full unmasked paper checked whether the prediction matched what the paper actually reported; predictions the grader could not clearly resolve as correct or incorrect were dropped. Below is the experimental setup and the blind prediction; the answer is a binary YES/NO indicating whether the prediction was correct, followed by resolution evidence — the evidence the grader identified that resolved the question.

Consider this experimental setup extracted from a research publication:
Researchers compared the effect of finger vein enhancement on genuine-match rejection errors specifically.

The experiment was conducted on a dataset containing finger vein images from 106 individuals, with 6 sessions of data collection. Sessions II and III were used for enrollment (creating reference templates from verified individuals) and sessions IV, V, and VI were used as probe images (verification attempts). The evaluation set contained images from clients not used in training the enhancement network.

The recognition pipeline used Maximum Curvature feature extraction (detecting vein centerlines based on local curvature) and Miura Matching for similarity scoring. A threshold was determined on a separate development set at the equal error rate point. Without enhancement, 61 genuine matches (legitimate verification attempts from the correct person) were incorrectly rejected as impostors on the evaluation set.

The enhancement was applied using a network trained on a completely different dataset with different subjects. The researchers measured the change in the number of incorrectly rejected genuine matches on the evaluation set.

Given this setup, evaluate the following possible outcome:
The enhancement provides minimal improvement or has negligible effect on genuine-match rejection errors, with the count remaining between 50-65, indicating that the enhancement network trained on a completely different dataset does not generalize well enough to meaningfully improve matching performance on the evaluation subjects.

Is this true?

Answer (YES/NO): NO